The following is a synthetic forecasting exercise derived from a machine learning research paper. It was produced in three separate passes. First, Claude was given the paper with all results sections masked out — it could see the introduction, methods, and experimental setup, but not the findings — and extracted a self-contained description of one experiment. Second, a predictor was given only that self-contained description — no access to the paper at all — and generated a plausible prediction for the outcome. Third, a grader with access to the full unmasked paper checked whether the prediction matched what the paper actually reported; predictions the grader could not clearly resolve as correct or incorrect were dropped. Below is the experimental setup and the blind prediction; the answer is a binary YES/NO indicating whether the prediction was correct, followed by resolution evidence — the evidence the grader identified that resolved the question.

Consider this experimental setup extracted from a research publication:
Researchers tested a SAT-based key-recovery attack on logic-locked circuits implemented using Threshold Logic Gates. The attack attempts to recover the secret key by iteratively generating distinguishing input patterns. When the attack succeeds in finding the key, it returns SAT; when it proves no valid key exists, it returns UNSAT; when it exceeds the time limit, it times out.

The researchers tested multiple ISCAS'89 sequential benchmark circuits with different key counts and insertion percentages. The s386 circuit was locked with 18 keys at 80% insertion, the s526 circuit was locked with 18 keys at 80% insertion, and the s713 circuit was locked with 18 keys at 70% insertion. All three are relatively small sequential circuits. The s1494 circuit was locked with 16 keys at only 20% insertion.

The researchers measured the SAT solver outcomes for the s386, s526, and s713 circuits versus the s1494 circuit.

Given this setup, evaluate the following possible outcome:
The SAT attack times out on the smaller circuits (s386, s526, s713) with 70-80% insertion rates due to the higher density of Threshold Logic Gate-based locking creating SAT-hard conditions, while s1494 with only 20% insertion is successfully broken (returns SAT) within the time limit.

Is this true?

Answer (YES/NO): NO